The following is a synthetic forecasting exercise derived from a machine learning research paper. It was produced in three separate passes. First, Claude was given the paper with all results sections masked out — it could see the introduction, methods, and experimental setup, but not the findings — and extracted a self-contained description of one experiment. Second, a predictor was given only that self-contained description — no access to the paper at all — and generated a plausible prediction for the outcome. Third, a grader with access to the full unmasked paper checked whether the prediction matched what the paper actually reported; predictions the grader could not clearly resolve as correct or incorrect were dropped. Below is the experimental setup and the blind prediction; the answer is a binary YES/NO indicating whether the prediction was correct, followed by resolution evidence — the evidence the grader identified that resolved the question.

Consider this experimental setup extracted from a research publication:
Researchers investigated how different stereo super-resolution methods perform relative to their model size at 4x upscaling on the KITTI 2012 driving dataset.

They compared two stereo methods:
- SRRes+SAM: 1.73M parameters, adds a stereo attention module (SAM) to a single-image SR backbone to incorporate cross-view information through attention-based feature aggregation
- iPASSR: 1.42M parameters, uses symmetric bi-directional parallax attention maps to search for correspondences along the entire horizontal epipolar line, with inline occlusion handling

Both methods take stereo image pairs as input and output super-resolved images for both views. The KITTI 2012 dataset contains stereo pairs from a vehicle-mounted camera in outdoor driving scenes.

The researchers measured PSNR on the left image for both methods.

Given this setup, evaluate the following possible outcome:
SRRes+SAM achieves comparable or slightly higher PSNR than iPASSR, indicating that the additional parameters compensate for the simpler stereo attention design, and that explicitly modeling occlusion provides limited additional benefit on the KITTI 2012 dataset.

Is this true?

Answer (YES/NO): NO